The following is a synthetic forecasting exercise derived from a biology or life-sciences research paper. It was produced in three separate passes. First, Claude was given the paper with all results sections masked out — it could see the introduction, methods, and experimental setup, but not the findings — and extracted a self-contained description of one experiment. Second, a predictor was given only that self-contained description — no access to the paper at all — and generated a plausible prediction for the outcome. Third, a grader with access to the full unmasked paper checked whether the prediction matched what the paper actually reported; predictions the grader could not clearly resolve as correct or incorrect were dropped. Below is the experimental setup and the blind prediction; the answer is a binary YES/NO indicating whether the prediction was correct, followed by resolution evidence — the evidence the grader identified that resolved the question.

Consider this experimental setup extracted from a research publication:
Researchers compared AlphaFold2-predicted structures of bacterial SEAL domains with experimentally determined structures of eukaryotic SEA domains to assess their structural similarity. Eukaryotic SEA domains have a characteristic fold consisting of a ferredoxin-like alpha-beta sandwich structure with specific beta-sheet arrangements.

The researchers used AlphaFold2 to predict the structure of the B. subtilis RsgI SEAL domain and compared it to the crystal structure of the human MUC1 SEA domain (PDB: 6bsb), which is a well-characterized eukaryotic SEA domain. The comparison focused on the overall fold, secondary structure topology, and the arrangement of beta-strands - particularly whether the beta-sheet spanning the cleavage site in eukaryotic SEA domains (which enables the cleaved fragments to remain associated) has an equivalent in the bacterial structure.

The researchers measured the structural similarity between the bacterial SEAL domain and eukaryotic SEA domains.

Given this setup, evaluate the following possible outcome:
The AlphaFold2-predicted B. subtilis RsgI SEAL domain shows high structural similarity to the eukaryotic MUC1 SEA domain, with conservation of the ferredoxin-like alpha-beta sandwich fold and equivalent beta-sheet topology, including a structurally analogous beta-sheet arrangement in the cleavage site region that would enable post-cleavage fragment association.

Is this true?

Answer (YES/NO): NO